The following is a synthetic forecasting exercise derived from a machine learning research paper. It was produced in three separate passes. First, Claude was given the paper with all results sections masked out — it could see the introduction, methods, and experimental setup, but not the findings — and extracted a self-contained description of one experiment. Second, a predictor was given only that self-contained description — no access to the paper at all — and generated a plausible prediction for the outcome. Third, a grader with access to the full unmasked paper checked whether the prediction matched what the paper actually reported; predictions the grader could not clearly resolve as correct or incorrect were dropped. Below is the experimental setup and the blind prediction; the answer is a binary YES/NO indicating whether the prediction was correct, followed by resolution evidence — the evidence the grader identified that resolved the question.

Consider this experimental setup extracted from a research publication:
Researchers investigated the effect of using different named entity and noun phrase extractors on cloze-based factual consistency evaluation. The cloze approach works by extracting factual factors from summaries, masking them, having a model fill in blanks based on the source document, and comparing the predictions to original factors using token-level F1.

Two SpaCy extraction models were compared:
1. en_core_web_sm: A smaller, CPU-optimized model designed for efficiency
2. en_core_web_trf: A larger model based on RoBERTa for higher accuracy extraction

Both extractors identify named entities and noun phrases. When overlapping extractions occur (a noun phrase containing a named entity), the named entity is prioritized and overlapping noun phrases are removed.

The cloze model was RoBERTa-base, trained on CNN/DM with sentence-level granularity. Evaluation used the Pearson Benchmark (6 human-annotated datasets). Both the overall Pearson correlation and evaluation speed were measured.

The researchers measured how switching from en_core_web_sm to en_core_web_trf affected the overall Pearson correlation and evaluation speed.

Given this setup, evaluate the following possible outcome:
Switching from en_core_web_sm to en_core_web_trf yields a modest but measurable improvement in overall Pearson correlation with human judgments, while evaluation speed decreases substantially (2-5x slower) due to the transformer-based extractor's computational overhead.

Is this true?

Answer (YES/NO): YES